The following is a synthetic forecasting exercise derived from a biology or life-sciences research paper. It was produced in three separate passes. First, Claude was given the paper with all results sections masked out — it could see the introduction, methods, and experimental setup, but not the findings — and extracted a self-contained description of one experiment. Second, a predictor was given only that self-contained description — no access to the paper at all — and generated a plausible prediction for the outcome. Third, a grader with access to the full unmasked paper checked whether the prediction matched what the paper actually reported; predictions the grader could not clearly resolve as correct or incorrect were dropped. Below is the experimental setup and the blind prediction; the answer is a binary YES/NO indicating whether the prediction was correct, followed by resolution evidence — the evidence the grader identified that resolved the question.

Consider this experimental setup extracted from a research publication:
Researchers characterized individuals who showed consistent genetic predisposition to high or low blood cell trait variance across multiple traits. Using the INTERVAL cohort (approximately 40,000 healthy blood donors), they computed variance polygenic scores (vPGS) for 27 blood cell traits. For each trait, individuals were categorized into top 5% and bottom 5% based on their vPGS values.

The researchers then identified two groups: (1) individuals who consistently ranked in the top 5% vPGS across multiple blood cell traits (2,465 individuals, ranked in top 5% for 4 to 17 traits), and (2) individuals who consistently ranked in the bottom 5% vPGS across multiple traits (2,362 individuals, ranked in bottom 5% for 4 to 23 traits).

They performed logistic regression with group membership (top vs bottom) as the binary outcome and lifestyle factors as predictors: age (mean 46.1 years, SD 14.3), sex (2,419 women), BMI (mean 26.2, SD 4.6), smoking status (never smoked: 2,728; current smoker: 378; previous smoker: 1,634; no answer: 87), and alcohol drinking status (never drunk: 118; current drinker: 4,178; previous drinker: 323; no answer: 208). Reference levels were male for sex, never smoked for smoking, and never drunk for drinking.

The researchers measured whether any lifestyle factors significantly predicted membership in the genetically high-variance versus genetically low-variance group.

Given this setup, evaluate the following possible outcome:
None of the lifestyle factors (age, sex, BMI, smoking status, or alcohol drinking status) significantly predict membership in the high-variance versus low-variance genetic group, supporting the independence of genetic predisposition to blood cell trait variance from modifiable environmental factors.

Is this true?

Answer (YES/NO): NO